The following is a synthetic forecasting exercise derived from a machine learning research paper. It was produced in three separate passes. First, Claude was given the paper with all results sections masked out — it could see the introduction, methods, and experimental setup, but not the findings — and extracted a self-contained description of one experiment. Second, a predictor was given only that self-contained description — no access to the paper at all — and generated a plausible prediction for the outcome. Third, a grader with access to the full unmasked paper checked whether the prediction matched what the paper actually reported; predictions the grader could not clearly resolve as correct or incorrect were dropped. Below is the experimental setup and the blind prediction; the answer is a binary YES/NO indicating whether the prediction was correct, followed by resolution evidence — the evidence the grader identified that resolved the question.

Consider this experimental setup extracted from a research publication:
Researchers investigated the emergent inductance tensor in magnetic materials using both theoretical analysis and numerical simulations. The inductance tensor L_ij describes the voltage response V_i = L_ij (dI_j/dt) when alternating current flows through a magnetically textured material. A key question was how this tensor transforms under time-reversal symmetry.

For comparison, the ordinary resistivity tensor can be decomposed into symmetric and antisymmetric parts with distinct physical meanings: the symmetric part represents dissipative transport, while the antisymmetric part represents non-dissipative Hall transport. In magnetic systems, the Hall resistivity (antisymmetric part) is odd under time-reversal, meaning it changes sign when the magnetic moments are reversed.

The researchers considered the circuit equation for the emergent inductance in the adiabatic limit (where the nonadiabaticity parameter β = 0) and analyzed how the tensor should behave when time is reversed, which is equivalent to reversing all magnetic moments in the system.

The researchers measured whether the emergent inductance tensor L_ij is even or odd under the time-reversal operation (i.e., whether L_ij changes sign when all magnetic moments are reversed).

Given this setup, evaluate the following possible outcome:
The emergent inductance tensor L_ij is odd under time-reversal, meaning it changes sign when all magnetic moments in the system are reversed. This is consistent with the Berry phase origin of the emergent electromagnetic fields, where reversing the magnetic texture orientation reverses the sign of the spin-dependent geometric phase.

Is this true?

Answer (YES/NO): NO